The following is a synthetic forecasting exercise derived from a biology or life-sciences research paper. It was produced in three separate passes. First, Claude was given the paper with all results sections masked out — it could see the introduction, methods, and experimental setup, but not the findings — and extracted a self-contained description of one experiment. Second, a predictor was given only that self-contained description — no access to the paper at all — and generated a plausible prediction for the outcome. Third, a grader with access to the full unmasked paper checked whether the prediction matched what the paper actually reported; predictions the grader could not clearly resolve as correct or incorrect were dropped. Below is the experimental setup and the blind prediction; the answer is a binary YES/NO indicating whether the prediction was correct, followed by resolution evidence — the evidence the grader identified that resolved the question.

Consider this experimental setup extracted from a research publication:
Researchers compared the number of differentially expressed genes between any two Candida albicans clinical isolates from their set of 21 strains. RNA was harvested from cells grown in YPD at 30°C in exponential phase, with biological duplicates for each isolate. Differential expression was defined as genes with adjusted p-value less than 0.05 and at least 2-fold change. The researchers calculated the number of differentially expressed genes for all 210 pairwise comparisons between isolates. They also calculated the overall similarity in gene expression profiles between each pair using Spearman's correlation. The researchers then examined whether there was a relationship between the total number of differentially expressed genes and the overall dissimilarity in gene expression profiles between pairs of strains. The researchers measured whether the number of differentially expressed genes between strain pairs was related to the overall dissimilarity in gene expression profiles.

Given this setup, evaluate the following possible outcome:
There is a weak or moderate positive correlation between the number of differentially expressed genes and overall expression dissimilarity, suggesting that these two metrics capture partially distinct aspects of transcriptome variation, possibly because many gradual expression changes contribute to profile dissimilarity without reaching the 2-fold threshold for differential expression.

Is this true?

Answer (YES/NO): NO